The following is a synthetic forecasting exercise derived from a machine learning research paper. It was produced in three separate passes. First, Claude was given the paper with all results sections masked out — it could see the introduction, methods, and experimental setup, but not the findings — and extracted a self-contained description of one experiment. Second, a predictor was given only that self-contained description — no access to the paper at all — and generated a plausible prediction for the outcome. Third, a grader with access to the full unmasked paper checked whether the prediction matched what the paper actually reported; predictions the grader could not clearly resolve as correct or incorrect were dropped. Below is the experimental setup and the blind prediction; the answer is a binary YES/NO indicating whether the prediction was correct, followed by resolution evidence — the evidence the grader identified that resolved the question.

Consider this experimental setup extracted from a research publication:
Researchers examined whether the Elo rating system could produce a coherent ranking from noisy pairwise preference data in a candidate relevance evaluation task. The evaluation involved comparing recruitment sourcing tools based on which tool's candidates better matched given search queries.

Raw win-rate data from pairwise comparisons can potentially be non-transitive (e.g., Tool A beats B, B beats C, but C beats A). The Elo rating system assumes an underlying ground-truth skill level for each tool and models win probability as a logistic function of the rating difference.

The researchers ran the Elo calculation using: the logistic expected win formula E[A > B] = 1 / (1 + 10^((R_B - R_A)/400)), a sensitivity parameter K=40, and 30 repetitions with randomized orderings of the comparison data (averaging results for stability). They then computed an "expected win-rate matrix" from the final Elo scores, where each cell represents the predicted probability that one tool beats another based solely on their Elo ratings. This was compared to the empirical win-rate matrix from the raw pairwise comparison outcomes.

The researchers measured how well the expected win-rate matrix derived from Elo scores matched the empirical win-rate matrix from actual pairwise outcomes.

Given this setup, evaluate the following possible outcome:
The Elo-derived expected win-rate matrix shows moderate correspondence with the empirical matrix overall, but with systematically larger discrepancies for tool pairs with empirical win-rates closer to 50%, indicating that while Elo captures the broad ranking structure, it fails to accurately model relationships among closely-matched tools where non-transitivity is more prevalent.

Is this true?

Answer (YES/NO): NO